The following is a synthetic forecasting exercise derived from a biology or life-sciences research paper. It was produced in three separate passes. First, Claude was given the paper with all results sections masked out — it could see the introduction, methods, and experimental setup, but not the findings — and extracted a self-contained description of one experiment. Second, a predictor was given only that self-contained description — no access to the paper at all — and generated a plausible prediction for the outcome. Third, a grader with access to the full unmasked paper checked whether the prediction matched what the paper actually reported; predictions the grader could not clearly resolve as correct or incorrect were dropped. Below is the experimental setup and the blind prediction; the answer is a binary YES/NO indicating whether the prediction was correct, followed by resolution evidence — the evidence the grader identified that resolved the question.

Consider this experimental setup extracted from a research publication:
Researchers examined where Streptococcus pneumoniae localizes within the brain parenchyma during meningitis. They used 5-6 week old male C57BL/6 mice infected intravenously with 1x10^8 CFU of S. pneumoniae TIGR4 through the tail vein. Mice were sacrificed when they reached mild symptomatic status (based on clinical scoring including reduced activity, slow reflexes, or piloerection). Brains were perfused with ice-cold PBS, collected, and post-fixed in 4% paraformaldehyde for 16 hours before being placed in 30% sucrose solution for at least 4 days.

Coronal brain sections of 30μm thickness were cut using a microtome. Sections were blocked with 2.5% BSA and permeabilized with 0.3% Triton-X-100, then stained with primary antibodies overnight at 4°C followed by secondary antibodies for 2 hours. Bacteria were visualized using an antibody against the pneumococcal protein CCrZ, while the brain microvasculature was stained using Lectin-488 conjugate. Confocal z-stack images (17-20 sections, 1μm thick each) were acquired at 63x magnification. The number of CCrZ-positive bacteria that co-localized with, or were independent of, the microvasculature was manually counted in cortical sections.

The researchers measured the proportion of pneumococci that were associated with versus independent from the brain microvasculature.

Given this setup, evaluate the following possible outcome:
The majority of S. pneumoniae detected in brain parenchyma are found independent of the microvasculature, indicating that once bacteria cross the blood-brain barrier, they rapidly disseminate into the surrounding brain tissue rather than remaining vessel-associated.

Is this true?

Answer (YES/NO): NO